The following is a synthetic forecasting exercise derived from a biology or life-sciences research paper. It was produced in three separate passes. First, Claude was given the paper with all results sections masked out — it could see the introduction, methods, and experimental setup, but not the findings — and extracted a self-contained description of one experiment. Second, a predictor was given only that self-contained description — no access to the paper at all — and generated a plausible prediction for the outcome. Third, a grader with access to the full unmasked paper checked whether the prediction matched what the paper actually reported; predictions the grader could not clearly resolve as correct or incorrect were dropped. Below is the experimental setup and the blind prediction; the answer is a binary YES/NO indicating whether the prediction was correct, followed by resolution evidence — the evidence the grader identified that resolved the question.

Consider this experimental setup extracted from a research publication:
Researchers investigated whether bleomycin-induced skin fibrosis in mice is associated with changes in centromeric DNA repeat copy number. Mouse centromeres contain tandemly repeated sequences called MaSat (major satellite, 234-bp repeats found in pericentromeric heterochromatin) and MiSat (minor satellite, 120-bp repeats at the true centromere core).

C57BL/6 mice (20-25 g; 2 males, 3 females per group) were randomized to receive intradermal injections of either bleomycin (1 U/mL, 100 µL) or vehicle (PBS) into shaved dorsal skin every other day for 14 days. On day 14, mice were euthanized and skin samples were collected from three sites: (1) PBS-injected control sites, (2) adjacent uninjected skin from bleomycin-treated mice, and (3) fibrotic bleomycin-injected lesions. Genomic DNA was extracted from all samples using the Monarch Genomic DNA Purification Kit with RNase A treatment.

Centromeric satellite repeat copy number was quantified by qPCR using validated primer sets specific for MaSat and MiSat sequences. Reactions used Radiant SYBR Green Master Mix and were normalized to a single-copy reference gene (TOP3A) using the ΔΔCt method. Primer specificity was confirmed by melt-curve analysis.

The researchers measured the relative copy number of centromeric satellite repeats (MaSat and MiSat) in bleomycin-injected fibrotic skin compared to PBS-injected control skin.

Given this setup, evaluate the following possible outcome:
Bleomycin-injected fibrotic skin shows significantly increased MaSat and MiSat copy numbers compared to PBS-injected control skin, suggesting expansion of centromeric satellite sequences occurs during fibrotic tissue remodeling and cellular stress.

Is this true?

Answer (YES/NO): NO